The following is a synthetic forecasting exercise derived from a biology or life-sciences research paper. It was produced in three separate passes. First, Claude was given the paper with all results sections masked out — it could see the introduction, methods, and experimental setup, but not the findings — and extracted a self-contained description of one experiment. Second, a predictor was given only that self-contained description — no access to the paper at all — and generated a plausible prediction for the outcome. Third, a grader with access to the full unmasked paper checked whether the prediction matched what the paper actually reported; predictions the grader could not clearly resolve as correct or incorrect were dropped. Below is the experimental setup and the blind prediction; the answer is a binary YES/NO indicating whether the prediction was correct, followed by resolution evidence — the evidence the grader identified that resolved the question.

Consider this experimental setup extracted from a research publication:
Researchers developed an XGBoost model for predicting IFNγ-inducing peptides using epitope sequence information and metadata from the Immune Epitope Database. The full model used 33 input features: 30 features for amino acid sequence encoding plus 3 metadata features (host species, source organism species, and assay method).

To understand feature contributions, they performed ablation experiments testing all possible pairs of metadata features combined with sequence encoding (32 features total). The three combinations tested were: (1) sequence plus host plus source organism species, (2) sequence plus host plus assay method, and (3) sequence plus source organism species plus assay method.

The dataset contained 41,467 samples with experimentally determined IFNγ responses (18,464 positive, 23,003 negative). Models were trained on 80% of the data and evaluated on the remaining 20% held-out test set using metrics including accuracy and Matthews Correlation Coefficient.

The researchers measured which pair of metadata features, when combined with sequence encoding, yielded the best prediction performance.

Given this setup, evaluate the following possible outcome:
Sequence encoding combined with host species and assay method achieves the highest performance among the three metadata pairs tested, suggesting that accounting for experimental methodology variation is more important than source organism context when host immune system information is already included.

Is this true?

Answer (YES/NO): NO